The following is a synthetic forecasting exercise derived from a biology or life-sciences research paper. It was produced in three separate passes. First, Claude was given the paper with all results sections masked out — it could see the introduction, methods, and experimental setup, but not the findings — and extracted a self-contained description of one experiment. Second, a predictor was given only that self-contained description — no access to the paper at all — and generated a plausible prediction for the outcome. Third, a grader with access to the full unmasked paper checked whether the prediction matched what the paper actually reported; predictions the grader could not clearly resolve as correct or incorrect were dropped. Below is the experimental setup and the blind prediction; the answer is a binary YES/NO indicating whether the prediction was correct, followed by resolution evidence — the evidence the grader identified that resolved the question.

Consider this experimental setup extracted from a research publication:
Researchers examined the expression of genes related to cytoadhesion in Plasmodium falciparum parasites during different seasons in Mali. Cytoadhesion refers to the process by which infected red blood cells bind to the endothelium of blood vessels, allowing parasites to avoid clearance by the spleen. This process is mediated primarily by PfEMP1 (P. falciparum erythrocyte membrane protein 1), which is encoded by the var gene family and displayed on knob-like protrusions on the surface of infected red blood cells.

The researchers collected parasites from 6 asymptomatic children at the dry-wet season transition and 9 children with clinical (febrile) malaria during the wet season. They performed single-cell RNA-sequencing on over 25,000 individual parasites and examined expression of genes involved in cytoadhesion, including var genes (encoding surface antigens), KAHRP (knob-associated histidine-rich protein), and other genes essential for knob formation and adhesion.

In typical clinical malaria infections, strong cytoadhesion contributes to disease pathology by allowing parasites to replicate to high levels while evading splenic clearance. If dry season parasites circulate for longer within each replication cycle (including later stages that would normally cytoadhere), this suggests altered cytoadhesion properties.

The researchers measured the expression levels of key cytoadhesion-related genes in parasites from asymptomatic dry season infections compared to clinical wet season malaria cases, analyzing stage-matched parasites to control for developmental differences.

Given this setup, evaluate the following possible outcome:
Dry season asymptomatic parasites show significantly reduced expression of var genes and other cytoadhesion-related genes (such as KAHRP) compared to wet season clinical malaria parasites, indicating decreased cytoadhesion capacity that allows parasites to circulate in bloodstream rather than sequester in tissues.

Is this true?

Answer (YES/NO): NO